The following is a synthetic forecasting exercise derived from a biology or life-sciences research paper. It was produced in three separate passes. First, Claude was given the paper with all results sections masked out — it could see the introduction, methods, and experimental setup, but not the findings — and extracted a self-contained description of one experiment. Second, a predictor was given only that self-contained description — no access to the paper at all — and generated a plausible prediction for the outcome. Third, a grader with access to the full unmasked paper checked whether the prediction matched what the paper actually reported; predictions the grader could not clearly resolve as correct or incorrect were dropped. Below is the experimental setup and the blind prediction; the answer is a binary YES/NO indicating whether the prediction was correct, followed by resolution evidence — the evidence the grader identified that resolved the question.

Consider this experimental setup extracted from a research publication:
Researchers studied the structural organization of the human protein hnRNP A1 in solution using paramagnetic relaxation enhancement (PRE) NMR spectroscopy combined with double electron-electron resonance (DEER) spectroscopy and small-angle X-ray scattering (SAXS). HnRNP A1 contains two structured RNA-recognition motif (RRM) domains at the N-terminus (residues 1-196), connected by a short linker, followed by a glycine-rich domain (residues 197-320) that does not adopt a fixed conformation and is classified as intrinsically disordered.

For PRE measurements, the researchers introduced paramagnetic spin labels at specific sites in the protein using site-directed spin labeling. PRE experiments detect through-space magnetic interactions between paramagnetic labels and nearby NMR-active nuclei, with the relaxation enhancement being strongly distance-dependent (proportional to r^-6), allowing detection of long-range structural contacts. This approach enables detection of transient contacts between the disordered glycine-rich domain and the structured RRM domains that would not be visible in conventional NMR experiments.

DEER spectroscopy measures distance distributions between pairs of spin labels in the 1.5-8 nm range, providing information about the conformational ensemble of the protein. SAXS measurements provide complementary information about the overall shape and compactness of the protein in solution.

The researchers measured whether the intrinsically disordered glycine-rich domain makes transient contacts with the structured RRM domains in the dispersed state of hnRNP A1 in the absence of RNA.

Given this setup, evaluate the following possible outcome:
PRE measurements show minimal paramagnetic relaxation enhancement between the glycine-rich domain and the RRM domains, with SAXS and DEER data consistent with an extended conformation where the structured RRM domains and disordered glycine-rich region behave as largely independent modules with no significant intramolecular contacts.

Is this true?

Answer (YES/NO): NO